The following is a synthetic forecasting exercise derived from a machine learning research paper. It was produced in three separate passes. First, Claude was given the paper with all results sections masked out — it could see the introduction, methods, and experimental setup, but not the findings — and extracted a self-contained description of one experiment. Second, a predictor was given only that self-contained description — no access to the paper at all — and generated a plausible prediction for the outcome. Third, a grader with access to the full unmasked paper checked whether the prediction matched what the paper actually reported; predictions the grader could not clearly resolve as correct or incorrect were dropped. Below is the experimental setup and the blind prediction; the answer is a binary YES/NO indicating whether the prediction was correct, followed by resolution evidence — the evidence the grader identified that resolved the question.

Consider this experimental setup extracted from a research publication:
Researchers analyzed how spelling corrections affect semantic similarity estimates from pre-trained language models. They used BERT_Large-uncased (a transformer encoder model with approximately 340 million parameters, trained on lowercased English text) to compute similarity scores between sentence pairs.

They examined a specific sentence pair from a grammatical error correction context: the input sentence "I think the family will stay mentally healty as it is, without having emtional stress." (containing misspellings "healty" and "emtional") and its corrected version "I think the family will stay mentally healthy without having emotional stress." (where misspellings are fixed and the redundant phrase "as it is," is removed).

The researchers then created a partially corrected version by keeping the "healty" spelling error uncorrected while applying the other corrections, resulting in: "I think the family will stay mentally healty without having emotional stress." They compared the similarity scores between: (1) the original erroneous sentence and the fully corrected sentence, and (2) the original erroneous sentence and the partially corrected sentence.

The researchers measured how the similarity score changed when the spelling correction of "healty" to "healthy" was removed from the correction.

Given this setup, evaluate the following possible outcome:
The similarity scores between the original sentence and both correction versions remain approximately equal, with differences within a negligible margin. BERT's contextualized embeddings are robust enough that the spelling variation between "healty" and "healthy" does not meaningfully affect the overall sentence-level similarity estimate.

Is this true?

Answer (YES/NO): NO